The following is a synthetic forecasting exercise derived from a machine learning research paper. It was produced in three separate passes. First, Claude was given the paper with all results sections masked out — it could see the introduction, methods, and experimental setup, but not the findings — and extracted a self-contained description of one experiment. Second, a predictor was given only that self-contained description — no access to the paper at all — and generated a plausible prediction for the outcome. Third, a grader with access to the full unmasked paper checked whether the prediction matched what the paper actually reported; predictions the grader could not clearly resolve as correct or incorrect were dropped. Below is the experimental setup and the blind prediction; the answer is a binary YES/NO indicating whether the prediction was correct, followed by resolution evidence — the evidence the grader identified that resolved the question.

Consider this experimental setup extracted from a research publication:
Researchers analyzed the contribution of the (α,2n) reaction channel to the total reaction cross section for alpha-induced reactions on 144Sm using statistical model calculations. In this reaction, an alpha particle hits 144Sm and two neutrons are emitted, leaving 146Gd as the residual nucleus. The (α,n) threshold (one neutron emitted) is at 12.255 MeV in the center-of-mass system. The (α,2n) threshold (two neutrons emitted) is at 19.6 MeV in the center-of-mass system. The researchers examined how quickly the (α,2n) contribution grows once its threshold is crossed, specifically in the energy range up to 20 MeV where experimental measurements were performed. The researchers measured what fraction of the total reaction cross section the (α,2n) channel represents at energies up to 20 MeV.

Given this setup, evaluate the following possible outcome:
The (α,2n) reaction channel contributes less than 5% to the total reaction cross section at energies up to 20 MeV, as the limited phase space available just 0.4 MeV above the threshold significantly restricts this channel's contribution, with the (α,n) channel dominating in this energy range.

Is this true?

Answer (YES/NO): YES